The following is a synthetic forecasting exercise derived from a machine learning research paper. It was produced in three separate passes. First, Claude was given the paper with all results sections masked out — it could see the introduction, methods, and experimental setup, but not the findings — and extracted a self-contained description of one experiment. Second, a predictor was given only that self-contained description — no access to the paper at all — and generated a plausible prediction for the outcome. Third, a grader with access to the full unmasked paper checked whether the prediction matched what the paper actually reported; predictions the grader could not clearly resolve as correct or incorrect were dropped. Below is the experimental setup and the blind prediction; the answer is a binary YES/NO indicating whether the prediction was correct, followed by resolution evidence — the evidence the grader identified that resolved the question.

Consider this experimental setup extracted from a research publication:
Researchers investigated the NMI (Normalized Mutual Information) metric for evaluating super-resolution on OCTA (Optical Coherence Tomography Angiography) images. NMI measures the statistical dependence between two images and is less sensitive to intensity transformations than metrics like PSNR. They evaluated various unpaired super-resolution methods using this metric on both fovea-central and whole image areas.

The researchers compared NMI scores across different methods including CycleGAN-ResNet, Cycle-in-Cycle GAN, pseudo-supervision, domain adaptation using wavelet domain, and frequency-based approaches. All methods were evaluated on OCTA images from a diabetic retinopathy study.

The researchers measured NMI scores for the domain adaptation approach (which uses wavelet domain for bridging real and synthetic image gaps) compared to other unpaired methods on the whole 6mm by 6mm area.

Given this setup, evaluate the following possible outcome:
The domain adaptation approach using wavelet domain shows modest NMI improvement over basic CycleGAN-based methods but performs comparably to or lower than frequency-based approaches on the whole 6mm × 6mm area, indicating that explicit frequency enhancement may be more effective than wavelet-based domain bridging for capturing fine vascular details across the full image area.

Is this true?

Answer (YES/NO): NO